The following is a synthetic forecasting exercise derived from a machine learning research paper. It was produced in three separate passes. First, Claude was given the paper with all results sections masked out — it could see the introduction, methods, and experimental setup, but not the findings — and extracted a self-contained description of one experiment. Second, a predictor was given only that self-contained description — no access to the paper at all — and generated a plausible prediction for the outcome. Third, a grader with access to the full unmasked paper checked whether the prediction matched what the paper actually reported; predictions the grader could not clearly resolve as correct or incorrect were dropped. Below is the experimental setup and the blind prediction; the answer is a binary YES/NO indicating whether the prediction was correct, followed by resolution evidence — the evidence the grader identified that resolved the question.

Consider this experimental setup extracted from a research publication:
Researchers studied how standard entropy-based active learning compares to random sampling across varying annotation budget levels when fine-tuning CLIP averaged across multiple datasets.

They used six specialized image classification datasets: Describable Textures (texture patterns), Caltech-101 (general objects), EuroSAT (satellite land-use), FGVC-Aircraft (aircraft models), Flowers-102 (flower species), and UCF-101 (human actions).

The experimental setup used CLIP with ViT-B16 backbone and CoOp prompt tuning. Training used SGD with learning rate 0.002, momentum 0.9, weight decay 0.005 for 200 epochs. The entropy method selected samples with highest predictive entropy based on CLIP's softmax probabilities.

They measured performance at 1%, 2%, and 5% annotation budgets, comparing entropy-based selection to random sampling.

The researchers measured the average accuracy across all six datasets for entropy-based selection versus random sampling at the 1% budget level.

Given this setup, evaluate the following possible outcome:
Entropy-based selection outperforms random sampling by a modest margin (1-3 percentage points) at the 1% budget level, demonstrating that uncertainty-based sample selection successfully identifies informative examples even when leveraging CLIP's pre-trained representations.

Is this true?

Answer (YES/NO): NO